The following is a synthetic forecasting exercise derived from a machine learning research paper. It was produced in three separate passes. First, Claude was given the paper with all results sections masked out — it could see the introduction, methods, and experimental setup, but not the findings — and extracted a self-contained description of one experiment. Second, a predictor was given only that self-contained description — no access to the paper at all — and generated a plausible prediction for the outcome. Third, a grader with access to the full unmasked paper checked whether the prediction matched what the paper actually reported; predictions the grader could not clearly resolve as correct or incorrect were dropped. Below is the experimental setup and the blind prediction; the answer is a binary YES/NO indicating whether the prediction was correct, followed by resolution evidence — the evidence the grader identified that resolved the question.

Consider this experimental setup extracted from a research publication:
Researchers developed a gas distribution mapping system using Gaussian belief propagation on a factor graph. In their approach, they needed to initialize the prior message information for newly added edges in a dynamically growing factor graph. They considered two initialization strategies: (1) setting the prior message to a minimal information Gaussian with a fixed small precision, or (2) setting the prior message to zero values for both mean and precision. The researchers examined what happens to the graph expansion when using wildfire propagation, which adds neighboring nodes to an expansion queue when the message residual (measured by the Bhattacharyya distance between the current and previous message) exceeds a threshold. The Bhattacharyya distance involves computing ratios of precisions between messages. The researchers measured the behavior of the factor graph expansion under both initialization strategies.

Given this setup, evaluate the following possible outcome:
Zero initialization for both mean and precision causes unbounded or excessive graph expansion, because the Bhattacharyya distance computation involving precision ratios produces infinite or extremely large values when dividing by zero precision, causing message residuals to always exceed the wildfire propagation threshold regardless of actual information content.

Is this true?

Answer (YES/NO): YES